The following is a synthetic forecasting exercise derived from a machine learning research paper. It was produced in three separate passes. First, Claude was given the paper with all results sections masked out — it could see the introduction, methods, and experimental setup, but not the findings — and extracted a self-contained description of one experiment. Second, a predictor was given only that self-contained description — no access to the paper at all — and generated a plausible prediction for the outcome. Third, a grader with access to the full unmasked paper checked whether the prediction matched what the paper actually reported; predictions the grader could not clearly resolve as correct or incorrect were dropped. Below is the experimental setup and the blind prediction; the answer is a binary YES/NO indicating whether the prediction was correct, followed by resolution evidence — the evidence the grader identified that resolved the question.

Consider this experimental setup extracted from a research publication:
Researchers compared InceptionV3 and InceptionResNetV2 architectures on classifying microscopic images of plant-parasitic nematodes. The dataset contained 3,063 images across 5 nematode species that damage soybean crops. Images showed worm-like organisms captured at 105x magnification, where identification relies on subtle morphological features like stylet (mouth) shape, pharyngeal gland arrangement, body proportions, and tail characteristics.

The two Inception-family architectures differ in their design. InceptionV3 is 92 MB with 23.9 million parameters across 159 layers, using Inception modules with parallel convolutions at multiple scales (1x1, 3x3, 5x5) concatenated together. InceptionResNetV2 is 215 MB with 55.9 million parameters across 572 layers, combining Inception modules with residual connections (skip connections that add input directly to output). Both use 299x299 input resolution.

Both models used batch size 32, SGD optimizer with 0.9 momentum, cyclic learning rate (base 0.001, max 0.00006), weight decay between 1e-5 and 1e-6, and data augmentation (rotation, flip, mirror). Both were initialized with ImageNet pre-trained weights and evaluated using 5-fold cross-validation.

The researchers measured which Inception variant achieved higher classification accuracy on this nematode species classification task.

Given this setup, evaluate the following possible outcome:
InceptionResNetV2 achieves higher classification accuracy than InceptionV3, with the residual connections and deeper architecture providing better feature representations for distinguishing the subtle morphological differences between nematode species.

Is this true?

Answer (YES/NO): NO